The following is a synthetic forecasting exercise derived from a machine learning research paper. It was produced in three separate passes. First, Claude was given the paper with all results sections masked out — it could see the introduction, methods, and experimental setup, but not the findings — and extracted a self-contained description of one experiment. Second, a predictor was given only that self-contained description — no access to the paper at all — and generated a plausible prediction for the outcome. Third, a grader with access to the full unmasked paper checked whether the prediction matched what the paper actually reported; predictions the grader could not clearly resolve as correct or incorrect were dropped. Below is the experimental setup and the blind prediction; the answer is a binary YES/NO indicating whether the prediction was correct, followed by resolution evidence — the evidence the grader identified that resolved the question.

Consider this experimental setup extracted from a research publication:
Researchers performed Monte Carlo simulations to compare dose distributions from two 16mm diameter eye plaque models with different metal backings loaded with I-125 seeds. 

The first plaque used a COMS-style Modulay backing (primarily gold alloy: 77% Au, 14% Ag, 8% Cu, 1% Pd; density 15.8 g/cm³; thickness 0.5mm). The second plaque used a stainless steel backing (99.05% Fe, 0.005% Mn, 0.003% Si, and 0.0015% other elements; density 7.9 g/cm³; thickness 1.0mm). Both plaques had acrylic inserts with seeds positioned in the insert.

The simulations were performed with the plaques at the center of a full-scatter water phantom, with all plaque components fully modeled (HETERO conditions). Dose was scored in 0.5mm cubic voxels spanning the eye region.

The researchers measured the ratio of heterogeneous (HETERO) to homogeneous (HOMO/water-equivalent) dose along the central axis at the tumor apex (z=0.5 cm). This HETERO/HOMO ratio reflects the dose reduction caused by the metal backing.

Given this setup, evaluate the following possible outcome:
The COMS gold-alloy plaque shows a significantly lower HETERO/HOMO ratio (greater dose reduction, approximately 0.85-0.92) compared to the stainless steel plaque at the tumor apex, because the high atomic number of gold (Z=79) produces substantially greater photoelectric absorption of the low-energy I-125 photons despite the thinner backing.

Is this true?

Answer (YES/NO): YES